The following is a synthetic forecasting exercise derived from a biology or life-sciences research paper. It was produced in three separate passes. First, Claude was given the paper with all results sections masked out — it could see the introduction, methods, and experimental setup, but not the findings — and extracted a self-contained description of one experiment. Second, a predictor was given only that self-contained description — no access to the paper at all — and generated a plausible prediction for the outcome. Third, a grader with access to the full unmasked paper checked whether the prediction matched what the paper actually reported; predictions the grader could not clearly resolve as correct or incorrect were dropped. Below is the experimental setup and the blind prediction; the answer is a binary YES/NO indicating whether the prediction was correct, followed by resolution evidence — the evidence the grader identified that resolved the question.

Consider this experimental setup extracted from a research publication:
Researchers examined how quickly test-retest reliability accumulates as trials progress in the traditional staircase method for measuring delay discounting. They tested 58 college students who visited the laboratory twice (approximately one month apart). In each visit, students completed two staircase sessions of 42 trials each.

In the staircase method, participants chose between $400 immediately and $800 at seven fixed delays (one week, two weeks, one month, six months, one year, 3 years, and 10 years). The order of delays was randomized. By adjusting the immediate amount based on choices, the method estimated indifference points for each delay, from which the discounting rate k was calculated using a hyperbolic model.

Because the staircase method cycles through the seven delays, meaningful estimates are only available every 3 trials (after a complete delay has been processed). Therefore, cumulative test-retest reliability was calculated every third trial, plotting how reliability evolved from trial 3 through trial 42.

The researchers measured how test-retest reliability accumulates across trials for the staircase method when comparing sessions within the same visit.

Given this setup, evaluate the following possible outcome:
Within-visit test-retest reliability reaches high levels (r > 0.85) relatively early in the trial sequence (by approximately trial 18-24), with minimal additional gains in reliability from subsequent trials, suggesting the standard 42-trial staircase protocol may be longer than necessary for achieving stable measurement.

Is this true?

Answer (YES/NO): NO